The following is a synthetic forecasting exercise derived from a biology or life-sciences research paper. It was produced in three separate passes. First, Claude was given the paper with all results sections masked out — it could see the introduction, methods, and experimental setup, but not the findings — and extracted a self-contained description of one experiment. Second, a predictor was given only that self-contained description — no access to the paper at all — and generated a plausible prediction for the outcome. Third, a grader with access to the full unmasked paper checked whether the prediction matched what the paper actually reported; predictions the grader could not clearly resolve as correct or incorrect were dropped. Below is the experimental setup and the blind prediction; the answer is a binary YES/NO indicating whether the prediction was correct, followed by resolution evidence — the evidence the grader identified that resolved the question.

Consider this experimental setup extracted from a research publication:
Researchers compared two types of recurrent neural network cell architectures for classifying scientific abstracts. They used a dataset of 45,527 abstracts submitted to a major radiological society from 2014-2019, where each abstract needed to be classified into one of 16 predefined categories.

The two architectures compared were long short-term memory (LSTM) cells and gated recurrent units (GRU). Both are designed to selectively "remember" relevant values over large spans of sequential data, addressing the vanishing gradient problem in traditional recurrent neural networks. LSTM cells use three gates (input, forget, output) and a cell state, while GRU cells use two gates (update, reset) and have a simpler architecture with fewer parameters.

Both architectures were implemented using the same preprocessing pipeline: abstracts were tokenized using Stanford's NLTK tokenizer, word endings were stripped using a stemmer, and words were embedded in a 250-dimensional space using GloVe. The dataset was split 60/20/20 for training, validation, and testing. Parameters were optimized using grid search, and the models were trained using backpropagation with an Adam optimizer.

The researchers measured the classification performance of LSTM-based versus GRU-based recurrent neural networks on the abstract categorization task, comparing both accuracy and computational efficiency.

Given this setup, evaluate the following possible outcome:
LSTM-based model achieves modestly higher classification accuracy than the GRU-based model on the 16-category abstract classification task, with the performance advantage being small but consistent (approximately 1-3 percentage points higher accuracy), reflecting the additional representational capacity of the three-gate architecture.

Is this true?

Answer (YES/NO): NO